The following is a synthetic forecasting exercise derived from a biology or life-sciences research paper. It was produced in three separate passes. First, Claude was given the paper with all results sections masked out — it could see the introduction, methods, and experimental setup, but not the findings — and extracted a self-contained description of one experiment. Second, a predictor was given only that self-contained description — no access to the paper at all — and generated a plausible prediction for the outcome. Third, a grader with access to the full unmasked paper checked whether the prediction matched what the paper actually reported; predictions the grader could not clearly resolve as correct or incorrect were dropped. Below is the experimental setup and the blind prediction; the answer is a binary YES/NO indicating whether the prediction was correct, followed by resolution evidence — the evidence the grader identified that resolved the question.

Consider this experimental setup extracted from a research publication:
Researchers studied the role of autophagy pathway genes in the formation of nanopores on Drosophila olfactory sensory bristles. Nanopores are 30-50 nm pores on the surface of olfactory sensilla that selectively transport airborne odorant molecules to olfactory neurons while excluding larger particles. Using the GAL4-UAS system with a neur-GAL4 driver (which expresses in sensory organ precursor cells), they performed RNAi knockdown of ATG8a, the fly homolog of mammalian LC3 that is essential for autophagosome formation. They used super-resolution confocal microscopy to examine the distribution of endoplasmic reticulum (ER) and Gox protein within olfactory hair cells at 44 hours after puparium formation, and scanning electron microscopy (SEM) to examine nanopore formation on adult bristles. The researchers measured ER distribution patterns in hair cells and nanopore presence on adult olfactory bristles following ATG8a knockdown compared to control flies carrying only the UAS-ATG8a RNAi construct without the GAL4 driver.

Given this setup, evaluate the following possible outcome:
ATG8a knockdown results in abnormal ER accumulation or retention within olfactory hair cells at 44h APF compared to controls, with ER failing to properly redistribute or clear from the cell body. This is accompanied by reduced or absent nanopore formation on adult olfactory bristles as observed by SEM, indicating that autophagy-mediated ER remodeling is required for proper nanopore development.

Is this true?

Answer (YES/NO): YES